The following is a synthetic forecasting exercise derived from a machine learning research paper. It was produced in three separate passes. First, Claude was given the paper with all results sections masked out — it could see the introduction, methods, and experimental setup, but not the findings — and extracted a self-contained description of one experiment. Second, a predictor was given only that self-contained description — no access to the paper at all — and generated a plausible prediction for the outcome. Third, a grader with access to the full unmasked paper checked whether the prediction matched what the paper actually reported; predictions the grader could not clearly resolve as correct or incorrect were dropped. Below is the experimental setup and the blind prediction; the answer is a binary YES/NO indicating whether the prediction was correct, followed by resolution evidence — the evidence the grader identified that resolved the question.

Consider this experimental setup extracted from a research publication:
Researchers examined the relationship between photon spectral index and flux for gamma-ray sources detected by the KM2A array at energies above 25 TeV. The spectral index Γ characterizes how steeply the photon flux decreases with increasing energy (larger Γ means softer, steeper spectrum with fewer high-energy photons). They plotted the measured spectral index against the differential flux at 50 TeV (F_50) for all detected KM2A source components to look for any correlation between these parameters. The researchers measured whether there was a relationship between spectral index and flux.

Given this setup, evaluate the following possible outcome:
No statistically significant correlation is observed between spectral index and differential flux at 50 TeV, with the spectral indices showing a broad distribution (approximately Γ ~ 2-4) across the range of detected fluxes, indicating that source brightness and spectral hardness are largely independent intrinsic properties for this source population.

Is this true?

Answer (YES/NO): NO